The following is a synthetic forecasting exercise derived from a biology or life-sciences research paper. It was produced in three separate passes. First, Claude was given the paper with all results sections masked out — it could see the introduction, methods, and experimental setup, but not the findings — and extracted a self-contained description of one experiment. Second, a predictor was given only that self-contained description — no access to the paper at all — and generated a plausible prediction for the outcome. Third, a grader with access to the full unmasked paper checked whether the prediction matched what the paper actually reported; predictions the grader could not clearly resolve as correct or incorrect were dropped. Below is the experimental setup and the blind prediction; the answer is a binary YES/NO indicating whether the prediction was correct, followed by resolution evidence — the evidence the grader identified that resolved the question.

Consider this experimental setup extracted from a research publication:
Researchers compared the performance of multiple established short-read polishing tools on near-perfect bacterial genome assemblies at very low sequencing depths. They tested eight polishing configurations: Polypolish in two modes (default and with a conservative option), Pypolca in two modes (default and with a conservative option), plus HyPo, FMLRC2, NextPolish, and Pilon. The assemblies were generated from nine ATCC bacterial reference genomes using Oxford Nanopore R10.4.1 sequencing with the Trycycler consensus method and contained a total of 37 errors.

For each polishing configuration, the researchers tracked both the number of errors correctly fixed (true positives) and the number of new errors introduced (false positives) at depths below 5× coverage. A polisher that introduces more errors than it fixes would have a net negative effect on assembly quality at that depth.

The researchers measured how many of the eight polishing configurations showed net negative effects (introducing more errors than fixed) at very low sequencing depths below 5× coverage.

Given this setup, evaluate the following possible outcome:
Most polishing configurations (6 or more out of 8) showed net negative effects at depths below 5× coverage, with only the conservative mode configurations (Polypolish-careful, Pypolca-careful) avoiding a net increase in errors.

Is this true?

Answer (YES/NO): NO